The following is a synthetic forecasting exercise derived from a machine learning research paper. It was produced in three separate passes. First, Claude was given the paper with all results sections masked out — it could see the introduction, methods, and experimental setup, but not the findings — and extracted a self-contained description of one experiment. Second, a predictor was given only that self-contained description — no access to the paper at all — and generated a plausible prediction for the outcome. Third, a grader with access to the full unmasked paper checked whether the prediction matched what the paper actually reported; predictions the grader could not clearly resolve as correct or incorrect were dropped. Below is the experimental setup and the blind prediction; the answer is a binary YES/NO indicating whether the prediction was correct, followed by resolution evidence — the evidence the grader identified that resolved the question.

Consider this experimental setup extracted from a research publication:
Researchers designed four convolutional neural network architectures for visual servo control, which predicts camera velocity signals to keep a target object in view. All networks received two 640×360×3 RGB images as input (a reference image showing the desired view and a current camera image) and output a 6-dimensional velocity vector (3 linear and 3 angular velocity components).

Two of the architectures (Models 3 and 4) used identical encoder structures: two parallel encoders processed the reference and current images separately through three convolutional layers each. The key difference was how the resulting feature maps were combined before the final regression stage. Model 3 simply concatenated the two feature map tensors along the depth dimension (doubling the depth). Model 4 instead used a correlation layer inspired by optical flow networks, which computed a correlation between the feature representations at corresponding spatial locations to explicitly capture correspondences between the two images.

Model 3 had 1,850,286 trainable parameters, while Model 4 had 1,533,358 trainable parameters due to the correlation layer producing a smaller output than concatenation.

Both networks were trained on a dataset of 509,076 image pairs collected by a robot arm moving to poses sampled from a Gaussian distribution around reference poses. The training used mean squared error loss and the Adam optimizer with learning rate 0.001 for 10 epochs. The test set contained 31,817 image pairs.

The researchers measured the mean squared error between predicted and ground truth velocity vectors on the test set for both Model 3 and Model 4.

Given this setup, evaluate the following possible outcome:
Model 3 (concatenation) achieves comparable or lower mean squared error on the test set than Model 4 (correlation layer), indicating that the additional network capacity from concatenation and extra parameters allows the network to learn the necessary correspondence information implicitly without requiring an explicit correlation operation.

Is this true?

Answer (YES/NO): YES